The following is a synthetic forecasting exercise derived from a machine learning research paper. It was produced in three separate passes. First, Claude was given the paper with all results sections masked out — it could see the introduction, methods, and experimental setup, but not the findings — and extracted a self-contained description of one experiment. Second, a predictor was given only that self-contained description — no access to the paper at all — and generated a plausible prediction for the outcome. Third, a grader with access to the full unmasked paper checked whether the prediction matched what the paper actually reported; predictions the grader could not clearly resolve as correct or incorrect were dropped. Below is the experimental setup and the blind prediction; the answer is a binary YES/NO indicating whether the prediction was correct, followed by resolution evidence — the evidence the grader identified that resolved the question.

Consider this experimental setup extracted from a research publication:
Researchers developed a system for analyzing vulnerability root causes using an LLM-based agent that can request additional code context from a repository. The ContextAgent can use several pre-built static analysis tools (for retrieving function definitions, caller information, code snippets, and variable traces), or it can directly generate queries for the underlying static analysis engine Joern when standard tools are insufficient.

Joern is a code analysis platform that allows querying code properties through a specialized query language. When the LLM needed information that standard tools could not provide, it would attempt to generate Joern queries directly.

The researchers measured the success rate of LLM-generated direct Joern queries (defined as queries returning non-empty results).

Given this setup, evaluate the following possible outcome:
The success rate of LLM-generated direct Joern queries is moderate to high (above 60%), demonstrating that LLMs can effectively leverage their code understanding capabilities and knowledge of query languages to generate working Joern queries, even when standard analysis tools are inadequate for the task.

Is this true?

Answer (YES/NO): NO